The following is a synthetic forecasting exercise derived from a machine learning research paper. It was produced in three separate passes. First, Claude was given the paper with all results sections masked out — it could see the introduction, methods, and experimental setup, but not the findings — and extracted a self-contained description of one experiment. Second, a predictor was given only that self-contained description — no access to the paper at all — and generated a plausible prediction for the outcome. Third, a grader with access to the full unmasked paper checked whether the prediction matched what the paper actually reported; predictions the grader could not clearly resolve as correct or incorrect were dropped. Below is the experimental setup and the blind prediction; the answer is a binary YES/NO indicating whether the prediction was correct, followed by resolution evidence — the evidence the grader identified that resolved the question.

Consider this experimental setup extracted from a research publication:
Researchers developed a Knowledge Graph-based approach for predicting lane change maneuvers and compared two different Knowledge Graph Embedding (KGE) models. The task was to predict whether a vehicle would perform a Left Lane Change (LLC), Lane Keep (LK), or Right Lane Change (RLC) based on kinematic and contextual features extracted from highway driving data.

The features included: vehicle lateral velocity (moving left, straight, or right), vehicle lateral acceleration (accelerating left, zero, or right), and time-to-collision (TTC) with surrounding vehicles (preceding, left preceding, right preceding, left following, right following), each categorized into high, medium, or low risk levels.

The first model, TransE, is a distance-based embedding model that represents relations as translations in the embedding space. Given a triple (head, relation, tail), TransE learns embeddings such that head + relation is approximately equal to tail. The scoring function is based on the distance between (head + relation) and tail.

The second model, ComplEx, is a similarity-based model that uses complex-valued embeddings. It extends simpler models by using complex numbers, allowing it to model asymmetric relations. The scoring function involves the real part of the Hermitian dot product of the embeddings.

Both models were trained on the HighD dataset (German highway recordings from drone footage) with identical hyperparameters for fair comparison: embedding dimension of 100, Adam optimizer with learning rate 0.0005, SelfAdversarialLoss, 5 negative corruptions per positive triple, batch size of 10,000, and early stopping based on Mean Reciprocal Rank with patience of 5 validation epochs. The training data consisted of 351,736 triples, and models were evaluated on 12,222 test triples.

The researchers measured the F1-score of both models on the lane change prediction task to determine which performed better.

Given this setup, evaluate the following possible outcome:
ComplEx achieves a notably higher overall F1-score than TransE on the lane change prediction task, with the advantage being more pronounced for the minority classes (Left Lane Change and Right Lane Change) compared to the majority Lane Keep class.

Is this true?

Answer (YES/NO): NO